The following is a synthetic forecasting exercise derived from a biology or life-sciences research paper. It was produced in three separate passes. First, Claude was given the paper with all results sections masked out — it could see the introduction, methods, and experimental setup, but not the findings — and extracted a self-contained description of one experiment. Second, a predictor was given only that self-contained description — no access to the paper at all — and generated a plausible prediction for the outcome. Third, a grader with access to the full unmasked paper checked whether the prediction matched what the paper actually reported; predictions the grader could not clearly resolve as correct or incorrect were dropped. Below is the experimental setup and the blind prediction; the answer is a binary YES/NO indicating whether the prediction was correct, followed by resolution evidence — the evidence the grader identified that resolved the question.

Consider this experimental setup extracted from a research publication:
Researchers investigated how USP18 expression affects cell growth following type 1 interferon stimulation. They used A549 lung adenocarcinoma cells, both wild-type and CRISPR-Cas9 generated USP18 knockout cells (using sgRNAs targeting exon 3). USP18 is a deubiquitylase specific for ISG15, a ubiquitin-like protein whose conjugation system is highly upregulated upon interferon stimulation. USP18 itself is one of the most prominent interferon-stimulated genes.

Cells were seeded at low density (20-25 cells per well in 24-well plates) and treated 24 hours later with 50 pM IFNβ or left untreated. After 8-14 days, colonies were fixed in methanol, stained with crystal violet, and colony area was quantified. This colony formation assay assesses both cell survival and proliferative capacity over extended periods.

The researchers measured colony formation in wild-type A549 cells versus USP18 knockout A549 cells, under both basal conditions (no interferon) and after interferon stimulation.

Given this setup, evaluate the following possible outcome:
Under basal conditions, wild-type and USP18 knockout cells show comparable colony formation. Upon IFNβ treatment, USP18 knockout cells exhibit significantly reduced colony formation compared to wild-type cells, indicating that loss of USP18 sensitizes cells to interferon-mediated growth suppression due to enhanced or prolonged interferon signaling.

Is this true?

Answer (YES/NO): YES